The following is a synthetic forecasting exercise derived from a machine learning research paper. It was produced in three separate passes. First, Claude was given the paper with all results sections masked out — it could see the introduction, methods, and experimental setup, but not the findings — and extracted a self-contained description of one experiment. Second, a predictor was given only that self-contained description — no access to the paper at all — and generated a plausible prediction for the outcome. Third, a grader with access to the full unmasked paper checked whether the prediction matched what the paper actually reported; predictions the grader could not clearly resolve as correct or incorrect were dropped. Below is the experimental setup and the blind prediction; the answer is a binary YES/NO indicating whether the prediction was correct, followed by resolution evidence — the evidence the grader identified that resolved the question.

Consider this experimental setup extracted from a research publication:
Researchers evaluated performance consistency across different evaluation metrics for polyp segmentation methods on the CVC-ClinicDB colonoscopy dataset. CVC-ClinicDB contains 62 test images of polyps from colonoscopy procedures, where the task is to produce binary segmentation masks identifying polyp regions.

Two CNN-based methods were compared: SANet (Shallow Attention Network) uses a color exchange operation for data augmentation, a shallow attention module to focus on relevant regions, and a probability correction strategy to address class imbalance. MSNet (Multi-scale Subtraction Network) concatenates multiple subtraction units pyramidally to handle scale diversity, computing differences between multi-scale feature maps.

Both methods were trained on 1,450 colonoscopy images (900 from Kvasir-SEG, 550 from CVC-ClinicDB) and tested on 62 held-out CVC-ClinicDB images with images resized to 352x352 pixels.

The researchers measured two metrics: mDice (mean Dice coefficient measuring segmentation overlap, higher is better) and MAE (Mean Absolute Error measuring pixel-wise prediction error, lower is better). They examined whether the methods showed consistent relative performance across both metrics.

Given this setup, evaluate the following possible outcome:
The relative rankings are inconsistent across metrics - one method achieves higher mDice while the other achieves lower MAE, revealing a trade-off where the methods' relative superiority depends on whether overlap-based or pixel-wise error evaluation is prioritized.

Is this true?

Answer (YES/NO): NO